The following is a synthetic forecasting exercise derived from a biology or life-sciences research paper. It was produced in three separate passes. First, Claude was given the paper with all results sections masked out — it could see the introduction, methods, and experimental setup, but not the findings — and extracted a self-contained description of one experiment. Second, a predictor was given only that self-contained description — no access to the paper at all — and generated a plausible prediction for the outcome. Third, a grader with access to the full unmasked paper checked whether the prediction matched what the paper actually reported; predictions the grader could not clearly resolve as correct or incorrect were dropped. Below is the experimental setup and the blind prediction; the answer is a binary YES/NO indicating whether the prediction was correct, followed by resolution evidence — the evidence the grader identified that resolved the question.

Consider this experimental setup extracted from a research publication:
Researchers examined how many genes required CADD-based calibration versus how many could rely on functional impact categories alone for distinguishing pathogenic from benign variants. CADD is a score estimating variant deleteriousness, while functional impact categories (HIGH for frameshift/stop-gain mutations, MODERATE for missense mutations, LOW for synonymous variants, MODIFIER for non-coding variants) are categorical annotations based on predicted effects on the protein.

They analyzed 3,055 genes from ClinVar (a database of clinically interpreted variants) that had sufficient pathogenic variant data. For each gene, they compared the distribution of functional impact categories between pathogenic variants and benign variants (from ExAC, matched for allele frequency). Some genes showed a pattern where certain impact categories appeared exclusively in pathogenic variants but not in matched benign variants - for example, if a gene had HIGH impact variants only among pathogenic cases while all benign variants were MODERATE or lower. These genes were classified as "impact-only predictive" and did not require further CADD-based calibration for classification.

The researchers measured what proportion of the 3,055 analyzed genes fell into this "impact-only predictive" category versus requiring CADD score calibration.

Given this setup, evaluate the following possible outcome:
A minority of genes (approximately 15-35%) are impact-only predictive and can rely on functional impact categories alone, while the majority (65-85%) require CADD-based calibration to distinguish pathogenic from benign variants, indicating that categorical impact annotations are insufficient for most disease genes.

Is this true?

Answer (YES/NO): NO